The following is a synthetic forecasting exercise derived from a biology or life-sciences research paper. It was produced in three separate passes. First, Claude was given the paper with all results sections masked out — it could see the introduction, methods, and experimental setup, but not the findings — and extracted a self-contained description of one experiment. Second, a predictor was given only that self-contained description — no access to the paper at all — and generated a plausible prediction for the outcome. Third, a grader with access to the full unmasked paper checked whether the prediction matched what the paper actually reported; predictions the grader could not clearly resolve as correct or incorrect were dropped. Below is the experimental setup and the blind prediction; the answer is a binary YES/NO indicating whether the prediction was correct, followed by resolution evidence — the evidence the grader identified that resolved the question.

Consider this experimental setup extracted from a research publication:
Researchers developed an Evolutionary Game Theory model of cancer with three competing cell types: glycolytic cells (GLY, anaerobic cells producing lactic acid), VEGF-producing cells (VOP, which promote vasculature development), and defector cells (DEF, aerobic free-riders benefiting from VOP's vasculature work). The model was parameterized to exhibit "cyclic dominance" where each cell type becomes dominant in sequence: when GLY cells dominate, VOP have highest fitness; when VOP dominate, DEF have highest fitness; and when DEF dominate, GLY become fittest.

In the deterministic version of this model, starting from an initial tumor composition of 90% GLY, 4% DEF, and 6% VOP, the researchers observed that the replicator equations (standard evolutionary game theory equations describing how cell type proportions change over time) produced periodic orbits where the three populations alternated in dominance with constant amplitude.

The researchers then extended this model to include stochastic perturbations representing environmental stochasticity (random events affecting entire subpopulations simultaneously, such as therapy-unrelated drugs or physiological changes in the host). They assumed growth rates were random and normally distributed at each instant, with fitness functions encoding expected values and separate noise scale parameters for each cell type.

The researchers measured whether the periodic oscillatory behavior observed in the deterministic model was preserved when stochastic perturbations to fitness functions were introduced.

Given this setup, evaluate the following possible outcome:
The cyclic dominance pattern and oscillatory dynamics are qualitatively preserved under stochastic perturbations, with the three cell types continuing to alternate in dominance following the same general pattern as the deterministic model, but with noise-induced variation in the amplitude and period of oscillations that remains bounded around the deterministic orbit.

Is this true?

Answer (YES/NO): NO